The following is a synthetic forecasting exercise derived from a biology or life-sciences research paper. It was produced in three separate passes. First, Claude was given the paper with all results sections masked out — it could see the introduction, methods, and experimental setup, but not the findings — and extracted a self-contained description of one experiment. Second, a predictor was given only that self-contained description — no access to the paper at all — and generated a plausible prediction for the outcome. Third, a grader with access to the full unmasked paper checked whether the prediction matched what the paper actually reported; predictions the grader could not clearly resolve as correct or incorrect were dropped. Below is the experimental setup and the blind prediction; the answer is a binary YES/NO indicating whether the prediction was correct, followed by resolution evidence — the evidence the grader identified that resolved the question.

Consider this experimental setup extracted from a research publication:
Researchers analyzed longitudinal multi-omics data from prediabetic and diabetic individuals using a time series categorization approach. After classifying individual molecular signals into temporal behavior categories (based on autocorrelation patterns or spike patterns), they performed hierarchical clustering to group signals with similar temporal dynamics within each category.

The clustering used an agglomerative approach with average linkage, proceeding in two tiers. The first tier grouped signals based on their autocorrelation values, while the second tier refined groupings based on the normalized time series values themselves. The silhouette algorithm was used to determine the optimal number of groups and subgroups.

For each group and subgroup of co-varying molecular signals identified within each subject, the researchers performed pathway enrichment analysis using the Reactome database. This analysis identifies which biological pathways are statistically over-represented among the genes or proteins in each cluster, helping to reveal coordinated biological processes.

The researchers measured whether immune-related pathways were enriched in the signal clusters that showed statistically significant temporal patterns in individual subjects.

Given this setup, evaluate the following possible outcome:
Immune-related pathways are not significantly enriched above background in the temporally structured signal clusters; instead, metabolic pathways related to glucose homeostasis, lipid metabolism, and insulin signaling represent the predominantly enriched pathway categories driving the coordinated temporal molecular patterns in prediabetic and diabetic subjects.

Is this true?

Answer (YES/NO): NO